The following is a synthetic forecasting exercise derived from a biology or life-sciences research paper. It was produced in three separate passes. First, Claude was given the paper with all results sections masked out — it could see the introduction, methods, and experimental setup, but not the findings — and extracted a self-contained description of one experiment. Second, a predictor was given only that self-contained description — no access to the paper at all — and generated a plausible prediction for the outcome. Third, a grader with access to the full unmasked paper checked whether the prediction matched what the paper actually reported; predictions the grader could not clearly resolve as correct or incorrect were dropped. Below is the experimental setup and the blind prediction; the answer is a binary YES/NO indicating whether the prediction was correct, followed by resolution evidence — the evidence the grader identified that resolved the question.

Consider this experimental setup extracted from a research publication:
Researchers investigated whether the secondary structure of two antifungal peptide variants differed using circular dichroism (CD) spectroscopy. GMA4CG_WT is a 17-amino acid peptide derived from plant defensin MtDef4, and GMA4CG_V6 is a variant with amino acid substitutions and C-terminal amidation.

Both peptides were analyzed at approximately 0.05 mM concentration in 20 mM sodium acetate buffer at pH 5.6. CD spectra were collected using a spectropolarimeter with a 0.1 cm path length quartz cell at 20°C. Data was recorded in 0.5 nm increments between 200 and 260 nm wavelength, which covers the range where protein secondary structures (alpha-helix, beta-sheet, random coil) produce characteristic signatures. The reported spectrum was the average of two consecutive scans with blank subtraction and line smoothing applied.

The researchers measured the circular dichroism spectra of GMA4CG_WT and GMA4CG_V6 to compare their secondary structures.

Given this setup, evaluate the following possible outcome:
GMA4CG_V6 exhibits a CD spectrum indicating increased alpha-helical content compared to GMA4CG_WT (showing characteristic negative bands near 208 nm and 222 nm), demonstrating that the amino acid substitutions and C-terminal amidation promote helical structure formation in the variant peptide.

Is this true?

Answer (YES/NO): NO